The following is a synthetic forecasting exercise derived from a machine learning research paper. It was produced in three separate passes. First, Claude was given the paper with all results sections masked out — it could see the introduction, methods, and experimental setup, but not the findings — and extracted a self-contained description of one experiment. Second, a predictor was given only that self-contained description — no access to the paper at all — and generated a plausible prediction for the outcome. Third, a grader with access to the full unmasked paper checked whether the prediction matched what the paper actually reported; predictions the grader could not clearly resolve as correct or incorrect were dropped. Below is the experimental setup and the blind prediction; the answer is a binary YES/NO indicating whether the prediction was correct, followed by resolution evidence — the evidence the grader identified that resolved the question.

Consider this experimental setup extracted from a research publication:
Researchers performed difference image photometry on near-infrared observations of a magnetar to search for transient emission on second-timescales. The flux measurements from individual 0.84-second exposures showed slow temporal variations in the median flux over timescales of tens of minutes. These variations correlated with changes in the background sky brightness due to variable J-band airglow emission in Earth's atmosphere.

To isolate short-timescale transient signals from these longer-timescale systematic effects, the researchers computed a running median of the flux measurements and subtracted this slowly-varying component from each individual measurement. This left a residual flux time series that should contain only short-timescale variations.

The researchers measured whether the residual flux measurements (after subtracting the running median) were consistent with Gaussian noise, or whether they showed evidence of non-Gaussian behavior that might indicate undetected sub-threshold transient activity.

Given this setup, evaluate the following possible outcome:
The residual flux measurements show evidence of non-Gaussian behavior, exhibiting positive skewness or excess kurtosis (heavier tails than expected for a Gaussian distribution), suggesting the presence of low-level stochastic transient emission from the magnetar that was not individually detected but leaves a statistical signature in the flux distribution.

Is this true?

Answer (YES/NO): NO